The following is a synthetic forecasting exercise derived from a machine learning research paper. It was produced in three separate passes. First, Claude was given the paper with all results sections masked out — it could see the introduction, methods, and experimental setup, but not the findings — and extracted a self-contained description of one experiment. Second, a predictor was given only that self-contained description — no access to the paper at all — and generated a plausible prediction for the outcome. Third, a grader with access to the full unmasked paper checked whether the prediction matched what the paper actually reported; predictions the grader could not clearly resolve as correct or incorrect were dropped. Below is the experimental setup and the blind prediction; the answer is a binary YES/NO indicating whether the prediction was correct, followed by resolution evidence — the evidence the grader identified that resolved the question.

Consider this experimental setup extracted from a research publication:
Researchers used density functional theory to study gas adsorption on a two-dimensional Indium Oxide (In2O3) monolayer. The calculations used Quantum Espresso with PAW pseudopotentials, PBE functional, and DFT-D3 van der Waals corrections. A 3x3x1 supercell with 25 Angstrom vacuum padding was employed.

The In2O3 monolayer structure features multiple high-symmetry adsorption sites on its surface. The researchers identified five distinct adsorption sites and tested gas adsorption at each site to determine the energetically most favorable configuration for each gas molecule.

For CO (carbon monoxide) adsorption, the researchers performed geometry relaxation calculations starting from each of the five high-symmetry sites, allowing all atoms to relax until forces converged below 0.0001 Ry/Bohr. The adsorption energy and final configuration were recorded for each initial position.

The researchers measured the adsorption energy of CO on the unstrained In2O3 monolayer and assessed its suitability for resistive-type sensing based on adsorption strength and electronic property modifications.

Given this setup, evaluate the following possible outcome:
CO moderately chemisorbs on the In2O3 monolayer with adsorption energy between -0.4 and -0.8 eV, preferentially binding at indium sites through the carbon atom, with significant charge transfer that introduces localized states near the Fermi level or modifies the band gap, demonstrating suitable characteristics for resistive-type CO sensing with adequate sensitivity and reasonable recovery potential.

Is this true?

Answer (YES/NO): NO